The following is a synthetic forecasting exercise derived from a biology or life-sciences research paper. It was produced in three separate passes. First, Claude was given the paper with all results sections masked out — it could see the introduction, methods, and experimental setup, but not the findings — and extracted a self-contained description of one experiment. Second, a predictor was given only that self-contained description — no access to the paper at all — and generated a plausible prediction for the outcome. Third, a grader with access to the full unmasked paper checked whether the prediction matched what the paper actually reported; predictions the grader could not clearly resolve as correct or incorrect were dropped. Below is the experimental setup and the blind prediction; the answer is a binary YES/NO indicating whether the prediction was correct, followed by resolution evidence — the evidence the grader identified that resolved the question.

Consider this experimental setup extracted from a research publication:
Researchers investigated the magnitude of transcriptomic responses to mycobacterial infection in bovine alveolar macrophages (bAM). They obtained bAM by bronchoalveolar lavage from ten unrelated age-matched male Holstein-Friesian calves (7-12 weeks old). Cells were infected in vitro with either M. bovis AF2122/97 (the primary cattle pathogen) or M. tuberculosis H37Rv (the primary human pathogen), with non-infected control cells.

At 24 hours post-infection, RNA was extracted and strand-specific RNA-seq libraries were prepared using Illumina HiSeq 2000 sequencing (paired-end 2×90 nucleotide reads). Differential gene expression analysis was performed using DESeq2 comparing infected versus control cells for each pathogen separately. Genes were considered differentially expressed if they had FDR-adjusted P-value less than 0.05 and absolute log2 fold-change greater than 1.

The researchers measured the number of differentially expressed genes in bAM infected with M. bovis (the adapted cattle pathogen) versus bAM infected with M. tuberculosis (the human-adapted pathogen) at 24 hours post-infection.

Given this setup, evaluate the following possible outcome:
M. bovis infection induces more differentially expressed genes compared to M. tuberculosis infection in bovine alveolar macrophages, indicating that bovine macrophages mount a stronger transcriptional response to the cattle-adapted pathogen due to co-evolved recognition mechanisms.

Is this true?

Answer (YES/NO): YES